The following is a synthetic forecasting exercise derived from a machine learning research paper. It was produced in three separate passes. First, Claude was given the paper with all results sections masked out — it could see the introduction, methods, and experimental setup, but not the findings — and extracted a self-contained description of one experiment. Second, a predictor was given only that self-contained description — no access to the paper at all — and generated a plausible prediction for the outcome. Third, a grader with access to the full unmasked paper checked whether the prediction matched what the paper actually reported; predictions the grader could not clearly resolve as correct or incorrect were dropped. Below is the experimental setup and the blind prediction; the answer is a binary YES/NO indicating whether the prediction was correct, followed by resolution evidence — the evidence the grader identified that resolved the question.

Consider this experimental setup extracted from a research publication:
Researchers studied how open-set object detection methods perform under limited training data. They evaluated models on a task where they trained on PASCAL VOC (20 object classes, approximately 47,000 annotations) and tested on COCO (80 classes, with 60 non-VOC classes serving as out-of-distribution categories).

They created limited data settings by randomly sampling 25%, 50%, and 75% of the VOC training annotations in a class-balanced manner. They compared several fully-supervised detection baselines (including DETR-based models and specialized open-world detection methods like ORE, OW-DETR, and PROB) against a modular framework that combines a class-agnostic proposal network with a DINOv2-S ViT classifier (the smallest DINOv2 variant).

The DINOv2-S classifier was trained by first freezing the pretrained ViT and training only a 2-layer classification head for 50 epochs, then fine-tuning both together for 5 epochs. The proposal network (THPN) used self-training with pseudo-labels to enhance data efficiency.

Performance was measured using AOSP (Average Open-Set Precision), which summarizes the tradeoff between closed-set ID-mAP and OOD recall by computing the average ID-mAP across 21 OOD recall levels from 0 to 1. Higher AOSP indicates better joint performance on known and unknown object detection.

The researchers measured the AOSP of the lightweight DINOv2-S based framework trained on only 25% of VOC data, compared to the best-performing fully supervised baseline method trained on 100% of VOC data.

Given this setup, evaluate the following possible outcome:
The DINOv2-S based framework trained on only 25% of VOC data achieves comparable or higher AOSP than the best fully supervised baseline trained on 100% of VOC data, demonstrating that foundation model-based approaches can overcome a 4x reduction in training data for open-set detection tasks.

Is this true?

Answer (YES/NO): YES